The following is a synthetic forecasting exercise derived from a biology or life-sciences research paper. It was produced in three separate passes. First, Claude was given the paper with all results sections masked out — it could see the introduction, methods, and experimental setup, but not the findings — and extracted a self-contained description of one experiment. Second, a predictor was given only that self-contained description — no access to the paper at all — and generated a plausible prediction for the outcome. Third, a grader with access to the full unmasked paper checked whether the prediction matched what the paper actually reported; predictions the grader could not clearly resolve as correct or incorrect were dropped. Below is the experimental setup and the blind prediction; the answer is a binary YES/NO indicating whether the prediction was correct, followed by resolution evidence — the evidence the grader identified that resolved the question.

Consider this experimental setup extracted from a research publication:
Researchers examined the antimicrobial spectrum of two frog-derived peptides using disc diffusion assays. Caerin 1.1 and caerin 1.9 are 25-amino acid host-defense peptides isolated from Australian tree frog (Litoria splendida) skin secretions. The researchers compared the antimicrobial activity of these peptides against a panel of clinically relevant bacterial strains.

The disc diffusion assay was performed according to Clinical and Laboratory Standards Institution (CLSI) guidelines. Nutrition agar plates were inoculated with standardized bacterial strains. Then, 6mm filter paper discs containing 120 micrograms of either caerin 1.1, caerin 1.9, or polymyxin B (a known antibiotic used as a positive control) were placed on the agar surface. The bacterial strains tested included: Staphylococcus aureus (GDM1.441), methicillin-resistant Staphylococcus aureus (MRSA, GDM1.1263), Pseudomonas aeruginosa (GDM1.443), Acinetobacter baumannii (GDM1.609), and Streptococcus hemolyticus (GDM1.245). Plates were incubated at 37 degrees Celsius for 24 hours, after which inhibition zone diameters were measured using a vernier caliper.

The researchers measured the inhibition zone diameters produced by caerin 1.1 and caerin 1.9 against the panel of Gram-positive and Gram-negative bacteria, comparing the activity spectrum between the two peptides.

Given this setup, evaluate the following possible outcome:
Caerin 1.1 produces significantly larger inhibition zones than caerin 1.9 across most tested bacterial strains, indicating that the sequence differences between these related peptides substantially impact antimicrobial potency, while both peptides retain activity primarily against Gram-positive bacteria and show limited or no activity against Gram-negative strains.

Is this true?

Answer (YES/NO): NO